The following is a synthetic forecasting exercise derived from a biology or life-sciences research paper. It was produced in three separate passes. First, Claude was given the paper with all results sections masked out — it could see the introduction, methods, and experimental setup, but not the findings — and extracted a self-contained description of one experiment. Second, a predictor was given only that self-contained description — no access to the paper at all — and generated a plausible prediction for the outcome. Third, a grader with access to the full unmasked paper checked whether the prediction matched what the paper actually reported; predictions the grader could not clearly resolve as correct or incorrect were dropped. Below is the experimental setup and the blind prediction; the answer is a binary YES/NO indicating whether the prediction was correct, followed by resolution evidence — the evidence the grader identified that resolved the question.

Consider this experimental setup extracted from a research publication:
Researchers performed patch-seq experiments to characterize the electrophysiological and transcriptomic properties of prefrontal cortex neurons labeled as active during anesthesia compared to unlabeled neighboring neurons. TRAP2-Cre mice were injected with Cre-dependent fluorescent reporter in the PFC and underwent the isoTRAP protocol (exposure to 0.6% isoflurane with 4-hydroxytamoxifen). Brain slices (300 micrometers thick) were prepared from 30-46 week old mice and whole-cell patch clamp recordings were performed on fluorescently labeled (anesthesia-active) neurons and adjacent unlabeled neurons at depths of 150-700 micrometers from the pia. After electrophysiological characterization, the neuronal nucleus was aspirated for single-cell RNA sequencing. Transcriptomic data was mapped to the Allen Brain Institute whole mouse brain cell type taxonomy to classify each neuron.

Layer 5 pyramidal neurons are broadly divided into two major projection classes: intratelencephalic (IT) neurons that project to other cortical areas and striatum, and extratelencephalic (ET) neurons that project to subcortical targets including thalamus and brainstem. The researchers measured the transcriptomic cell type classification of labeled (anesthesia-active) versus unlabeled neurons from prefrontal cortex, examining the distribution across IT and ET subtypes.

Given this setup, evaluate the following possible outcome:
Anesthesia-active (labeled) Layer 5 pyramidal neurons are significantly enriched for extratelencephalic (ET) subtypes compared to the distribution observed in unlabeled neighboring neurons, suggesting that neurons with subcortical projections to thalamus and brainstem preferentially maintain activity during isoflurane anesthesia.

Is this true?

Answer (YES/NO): YES